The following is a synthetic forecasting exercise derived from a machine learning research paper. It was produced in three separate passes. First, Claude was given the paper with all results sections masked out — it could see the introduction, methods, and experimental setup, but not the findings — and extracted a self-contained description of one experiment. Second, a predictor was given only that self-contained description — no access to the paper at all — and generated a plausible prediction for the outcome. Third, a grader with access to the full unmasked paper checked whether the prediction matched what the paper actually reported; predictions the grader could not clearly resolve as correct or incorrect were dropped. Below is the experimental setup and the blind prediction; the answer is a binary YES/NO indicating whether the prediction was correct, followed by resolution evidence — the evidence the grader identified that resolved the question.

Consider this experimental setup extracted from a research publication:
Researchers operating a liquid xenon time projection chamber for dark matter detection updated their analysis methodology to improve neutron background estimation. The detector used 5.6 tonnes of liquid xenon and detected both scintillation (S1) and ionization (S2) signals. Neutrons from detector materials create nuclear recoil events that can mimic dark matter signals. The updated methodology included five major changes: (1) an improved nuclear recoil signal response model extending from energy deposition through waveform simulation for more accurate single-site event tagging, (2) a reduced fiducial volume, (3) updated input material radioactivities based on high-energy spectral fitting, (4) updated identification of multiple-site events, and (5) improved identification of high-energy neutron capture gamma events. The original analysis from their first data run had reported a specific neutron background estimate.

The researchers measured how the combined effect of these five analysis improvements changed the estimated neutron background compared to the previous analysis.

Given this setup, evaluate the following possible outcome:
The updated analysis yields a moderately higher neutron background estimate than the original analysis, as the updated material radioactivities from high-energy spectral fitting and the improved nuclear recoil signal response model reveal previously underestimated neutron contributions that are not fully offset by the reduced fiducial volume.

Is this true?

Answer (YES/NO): NO